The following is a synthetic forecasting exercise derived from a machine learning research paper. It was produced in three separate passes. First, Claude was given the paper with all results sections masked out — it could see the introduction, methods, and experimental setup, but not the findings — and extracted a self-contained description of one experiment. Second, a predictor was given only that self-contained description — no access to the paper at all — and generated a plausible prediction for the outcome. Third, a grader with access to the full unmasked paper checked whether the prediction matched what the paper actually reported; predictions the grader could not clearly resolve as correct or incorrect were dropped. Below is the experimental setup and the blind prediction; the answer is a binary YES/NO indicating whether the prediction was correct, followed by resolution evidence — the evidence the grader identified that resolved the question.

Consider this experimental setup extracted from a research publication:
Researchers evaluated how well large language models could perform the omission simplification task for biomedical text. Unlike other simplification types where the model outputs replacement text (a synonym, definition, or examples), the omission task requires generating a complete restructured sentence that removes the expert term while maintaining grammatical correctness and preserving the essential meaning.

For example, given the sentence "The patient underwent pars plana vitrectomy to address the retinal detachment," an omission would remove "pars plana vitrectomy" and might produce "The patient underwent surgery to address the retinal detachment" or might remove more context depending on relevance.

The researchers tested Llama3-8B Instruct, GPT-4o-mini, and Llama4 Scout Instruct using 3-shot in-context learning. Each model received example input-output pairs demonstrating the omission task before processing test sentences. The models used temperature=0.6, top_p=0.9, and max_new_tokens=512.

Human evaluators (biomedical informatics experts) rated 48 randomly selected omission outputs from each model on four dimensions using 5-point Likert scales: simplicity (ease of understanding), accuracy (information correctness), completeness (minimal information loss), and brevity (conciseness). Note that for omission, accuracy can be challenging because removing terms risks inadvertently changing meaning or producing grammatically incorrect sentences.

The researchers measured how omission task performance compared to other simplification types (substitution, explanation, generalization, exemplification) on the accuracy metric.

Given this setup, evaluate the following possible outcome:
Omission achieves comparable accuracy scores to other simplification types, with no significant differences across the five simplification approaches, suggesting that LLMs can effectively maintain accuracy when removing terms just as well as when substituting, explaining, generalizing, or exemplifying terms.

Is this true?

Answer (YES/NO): NO